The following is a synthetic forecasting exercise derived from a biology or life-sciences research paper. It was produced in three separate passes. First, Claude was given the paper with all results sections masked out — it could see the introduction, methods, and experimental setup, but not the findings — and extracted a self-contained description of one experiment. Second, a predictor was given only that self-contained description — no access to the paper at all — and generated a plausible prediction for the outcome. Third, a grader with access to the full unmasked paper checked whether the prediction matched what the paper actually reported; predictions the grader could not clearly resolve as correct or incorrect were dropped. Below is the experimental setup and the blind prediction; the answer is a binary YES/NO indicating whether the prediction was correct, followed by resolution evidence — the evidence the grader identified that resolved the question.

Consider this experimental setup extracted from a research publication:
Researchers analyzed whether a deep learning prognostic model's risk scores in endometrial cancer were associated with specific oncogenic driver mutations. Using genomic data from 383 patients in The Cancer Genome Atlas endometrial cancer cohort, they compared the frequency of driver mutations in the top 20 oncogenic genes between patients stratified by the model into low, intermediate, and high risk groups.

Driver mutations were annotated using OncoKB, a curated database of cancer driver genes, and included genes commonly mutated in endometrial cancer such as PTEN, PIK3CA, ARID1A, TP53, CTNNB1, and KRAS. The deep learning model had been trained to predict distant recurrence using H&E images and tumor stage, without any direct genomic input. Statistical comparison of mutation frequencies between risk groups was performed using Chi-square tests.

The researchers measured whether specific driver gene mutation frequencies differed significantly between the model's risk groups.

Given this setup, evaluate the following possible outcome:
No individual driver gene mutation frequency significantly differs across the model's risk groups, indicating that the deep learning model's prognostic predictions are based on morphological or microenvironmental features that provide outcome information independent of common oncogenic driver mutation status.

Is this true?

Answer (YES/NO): NO